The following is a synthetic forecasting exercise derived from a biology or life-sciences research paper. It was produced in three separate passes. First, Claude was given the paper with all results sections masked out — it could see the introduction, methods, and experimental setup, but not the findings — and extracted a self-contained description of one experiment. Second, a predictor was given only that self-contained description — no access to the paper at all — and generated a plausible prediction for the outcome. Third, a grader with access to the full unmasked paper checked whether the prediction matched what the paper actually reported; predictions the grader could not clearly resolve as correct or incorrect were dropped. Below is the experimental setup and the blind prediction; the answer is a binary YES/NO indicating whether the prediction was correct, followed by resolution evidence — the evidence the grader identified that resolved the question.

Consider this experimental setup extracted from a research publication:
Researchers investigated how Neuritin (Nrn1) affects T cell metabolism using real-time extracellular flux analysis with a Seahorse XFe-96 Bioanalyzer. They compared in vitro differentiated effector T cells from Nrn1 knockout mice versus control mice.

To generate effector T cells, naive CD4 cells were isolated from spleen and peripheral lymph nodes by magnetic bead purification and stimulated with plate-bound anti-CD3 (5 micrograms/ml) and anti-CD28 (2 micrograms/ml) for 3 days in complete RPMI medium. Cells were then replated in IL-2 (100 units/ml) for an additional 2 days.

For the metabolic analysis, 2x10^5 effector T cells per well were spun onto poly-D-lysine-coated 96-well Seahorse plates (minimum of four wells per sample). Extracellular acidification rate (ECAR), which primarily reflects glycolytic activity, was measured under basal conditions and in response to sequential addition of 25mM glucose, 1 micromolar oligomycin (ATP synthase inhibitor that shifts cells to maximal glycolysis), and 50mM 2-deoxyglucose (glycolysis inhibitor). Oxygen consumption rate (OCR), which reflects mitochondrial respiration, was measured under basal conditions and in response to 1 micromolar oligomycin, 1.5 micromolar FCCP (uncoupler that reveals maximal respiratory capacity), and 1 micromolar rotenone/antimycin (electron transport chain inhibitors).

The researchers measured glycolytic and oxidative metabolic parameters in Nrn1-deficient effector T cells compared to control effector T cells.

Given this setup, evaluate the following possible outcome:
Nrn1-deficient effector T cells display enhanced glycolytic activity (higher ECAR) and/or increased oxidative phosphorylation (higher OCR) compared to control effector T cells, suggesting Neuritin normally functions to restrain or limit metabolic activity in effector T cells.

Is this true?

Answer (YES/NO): YES